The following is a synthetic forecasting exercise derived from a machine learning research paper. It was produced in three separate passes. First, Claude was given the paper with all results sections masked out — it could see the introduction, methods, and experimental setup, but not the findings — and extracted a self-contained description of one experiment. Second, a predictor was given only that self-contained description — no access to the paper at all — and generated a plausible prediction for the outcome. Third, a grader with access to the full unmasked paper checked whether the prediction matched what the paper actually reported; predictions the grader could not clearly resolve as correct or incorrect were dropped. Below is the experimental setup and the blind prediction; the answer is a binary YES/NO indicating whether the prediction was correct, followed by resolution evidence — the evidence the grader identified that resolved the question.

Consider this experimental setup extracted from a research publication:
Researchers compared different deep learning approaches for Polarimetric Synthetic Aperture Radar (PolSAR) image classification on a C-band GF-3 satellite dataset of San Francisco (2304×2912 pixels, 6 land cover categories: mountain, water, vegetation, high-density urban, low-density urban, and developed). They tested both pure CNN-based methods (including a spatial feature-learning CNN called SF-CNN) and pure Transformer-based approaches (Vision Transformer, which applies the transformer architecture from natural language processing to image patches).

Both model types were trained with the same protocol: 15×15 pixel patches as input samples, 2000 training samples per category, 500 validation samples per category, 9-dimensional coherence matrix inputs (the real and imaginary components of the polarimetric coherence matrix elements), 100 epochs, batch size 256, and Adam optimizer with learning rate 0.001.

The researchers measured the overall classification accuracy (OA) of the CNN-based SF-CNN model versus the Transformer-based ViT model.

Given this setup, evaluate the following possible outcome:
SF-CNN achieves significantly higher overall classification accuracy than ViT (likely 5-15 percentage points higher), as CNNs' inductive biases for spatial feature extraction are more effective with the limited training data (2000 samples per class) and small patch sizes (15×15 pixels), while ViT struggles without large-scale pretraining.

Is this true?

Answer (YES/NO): NO